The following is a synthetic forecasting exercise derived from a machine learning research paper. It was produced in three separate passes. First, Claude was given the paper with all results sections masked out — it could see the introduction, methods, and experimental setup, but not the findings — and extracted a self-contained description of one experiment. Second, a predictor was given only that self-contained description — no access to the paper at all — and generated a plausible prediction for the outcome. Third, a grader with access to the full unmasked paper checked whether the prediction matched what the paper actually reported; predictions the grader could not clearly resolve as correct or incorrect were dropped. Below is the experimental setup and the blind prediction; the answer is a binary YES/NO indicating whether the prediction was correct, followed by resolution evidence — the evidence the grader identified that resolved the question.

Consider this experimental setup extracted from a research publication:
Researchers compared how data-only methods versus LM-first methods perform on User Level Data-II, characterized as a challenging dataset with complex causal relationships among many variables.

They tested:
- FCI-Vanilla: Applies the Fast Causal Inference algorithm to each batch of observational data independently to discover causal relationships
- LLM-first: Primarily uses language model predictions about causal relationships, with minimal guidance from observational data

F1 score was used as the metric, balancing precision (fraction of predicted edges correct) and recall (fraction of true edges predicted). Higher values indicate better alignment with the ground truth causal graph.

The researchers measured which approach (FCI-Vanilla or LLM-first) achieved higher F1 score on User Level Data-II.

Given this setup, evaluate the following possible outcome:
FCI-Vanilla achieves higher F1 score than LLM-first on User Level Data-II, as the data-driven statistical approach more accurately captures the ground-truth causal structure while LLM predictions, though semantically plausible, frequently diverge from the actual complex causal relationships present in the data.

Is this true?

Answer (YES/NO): NO